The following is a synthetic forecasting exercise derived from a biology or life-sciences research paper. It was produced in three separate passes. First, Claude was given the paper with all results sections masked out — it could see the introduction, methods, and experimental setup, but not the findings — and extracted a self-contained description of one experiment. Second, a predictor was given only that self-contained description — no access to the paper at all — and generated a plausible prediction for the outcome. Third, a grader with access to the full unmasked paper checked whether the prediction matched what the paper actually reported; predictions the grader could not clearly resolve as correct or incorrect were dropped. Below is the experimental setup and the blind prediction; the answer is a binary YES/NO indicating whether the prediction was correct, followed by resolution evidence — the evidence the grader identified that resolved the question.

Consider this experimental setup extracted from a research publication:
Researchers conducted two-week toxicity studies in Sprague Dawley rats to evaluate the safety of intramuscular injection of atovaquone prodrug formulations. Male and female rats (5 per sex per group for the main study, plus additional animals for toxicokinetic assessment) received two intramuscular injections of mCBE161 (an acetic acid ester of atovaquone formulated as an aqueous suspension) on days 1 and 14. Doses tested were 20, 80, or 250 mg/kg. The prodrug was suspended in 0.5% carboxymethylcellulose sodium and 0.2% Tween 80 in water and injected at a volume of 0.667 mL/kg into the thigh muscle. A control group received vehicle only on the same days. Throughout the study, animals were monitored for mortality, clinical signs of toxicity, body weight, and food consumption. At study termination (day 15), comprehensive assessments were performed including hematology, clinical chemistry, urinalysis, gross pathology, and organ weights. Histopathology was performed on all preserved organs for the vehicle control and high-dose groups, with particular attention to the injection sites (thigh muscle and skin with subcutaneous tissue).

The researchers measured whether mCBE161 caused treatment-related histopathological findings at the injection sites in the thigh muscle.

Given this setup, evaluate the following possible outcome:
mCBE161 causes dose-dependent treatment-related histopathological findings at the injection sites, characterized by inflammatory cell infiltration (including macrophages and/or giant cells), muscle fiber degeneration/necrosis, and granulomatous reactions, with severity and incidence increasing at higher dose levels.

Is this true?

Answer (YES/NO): NO